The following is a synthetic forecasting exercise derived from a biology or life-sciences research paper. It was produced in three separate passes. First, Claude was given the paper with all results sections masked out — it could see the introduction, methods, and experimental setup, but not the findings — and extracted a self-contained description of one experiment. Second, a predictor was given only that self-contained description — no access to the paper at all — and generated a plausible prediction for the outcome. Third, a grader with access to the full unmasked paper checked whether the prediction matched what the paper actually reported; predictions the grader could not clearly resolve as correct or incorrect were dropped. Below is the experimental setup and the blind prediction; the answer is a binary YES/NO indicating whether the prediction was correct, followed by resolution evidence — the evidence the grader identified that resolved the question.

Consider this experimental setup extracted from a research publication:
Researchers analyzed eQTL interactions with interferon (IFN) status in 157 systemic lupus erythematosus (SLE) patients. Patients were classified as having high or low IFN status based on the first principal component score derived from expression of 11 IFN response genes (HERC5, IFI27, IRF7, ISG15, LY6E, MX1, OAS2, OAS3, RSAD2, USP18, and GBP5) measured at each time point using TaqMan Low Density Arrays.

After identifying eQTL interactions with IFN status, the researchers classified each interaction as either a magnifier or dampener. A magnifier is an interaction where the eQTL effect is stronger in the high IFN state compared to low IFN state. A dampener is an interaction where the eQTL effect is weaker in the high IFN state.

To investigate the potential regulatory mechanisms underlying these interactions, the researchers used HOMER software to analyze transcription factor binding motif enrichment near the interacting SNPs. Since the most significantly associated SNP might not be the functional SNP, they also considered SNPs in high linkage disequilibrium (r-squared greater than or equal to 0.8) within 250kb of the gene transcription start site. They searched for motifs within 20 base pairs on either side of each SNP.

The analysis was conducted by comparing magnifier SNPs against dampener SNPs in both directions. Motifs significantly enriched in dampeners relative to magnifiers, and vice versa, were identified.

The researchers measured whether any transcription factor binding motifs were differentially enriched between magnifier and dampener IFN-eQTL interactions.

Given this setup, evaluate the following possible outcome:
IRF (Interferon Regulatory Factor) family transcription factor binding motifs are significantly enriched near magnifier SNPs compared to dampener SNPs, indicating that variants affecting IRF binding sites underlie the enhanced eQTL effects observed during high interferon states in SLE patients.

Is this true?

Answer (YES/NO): NO